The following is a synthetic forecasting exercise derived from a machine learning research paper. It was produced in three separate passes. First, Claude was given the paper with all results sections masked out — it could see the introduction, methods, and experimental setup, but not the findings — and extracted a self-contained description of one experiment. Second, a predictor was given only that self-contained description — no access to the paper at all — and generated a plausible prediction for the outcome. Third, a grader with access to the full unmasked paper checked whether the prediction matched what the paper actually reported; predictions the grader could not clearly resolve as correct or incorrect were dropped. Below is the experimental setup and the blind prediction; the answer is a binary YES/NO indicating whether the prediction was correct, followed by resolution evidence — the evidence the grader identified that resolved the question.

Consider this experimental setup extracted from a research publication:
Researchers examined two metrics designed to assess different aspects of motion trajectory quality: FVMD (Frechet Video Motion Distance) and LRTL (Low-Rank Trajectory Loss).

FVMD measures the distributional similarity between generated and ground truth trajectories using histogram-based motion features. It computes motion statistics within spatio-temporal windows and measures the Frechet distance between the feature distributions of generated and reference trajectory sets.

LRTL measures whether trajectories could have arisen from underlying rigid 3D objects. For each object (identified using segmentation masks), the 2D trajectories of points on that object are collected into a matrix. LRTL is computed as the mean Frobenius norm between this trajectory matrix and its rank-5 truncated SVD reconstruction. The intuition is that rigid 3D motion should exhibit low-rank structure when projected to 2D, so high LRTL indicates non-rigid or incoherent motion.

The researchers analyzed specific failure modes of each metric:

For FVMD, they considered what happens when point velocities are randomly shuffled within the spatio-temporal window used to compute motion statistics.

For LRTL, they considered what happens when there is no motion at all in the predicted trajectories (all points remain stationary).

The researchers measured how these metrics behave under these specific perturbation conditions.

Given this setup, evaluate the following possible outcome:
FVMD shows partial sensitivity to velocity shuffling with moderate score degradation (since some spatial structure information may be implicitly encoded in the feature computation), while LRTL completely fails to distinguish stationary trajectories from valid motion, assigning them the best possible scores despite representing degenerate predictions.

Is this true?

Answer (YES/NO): NO